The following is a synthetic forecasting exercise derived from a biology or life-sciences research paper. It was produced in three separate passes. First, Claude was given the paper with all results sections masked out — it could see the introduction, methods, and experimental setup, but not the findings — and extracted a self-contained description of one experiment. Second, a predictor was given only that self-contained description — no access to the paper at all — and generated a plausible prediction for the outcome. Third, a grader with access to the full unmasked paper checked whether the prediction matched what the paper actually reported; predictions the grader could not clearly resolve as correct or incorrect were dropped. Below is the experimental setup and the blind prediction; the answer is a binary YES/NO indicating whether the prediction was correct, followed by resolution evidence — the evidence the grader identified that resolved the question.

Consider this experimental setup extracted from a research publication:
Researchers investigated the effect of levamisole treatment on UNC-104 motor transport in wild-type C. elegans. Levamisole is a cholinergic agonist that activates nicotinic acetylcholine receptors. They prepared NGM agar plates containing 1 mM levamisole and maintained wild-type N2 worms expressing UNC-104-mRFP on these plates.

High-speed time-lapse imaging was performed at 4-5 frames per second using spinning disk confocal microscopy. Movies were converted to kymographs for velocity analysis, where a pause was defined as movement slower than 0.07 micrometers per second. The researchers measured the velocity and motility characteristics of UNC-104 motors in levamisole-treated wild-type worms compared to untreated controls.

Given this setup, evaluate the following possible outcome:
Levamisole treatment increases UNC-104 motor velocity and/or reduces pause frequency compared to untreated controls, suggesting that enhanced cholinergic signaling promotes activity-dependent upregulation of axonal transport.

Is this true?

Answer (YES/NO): NO